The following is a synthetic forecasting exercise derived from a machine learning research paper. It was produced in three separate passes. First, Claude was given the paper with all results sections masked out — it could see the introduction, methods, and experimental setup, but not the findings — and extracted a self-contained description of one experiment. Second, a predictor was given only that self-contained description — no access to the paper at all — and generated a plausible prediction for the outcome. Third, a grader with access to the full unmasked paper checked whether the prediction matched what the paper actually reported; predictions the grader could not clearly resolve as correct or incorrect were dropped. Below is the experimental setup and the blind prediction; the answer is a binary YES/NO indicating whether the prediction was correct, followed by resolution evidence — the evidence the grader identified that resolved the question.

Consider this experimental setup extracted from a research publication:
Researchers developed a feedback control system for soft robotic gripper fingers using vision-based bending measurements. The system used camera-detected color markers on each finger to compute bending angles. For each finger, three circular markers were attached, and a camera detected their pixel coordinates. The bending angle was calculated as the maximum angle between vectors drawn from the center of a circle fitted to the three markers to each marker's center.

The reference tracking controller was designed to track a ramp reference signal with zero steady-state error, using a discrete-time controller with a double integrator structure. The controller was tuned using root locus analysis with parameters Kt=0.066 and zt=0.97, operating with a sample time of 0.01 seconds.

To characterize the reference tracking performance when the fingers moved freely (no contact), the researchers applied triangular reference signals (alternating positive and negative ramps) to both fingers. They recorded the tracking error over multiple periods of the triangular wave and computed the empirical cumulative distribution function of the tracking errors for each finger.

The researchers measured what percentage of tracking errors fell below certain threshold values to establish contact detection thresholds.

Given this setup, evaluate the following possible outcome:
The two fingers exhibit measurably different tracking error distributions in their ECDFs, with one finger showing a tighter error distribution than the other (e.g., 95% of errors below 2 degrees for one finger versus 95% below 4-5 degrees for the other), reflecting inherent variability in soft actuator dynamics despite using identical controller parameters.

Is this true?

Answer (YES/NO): YES